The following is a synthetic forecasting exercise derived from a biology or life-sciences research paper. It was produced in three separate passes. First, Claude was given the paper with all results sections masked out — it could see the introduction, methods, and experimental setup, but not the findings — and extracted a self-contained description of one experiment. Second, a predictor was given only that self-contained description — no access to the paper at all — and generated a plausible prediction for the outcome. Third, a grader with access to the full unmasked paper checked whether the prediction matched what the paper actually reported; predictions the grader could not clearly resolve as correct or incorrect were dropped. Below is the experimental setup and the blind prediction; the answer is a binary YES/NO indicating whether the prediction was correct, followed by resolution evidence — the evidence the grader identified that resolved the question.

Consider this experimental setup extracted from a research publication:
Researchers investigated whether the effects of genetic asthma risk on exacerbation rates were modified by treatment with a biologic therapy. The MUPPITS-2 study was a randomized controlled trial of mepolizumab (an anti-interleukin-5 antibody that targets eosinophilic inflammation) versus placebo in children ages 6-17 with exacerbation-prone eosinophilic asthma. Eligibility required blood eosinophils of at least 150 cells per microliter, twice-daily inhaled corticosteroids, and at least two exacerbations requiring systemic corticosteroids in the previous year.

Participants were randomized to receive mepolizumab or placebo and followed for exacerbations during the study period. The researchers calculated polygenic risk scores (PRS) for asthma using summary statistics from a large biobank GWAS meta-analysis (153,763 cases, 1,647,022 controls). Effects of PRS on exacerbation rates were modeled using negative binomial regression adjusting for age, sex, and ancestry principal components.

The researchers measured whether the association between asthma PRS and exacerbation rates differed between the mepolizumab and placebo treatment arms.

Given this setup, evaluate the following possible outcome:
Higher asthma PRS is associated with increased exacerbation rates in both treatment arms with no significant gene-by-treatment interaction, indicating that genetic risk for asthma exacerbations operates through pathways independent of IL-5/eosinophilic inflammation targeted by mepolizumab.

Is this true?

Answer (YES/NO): NO